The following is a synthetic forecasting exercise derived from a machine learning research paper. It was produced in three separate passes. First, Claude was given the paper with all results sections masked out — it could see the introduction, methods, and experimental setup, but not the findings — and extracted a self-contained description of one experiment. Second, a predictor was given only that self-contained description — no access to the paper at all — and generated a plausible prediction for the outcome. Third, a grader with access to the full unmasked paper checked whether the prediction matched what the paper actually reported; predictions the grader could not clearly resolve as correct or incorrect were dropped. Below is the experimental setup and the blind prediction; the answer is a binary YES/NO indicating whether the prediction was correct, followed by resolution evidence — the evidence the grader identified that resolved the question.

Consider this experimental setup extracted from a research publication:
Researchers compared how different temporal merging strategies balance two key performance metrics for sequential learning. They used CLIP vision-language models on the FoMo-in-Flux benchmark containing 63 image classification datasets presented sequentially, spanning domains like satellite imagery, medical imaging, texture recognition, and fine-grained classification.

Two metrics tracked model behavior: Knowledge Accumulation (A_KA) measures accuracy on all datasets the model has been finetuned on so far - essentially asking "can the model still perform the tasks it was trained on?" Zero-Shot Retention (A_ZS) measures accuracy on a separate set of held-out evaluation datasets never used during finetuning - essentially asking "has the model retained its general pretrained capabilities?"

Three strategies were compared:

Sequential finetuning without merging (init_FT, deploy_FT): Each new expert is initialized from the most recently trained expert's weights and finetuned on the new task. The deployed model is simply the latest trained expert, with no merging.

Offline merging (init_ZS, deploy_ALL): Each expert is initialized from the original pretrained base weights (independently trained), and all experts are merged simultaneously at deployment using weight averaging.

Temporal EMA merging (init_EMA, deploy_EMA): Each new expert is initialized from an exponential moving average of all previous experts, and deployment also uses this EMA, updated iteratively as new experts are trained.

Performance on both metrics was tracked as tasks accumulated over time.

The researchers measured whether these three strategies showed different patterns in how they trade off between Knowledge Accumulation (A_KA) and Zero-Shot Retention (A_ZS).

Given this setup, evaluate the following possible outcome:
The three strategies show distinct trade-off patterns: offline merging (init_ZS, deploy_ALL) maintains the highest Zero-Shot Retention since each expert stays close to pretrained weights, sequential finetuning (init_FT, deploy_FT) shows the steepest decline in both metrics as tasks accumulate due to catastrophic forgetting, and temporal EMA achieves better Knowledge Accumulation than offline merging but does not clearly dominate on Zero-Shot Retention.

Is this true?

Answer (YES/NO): NO